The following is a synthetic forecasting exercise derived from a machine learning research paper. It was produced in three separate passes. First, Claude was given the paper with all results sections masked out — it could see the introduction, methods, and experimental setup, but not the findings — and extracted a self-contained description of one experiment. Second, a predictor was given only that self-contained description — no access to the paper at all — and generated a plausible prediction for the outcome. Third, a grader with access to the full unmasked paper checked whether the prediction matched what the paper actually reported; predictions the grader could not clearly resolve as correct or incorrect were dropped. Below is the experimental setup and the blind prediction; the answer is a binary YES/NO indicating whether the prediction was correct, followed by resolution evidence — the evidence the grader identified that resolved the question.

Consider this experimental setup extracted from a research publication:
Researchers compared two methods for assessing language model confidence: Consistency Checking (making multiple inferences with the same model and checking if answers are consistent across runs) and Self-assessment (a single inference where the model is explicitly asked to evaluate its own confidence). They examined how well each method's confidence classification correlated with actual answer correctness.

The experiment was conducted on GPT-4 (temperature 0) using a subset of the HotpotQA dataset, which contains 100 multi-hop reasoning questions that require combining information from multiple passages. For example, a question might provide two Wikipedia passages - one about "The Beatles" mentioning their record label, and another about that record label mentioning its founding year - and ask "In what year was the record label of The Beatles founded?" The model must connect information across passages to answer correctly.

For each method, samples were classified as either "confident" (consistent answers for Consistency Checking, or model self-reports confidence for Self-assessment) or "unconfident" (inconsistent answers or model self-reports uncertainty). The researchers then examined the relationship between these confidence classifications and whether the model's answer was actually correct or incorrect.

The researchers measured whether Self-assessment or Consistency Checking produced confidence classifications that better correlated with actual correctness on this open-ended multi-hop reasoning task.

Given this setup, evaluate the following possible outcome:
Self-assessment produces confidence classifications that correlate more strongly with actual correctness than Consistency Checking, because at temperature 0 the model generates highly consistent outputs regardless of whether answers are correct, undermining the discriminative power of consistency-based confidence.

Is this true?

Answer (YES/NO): NO